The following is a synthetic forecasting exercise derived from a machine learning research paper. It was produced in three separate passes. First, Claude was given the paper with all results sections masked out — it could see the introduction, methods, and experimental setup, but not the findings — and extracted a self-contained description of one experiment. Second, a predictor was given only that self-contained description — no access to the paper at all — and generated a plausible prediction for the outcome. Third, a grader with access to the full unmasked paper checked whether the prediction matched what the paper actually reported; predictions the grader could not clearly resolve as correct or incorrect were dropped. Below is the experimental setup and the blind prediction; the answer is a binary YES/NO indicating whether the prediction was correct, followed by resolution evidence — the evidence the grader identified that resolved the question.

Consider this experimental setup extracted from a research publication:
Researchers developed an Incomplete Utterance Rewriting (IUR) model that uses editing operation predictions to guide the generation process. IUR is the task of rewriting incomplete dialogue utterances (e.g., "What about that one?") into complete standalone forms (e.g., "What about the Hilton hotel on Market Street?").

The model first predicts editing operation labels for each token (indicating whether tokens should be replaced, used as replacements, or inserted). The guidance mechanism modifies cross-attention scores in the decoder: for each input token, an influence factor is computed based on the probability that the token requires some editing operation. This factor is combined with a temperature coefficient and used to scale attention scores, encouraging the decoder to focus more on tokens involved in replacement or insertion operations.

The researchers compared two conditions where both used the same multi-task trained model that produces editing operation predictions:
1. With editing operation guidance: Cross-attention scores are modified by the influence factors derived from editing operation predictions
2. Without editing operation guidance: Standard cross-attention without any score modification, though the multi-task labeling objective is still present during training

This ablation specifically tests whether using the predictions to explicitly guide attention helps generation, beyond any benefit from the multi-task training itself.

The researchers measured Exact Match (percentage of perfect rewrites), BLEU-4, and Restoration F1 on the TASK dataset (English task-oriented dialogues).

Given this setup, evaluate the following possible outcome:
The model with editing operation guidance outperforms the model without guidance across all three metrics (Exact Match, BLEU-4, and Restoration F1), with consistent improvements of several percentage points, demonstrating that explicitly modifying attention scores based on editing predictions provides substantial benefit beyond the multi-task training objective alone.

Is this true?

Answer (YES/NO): YES